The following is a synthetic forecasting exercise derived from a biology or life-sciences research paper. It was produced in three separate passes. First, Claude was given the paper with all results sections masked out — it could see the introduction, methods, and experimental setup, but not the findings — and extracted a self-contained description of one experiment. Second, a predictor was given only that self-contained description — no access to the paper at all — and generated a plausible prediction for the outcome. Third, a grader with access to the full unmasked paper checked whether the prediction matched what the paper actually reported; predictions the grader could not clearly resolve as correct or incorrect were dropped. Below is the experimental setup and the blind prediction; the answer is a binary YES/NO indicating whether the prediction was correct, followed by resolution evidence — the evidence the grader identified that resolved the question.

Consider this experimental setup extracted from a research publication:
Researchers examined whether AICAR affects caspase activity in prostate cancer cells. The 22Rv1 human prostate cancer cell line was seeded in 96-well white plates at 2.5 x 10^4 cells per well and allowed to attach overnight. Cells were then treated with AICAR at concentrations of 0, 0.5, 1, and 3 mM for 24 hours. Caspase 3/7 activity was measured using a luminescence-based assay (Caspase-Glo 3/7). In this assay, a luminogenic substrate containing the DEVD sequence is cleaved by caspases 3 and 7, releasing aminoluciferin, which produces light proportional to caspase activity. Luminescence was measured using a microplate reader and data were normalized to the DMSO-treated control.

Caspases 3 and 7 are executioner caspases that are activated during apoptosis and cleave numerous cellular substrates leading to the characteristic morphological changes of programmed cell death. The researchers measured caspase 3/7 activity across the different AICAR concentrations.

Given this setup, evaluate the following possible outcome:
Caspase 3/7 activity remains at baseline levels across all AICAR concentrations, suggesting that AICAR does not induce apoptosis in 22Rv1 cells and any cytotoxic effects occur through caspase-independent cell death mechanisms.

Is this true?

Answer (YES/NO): NO